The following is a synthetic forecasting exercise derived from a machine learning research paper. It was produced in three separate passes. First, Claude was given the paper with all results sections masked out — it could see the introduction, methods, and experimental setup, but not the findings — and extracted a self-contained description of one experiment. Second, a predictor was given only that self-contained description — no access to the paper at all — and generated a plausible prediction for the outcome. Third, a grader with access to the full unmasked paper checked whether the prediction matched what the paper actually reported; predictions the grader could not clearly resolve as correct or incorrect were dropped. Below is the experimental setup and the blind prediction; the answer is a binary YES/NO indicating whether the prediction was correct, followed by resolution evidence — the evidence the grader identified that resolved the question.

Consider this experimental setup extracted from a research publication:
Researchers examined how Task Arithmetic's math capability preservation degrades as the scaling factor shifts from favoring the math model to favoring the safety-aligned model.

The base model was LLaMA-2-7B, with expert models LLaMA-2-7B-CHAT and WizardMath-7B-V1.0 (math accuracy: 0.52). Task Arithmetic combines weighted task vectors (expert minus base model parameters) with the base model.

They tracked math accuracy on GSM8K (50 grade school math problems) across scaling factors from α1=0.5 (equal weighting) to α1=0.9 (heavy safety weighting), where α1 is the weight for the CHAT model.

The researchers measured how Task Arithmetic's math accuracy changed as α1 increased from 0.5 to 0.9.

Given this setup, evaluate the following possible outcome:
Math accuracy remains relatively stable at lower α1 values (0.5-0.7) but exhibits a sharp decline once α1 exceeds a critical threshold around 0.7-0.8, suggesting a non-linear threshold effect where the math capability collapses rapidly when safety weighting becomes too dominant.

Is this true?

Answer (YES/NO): NO